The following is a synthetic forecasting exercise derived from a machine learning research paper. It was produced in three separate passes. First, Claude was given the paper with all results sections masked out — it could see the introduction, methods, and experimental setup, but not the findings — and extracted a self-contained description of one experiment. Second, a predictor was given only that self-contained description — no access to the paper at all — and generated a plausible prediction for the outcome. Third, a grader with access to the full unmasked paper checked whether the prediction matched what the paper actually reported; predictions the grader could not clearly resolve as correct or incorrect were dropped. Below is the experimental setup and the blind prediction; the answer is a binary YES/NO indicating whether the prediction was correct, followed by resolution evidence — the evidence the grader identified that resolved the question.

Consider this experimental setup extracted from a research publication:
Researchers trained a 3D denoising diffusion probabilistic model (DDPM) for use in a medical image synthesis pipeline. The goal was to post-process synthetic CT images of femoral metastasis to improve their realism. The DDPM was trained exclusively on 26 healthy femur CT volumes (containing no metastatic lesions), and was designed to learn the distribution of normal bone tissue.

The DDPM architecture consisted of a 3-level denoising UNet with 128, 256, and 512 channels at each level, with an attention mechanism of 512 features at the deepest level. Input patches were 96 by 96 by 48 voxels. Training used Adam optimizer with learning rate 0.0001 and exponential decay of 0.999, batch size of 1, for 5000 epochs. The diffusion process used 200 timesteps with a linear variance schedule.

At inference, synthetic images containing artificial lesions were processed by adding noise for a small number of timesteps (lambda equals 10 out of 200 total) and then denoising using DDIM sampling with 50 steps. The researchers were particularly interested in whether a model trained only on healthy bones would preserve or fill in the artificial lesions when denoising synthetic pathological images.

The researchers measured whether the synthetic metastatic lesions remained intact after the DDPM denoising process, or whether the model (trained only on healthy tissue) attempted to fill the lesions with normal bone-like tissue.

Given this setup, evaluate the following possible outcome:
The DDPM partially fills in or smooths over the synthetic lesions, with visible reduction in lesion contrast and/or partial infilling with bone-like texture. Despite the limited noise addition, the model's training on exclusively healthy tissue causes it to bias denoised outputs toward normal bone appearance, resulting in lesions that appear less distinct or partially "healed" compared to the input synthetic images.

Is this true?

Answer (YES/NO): NO